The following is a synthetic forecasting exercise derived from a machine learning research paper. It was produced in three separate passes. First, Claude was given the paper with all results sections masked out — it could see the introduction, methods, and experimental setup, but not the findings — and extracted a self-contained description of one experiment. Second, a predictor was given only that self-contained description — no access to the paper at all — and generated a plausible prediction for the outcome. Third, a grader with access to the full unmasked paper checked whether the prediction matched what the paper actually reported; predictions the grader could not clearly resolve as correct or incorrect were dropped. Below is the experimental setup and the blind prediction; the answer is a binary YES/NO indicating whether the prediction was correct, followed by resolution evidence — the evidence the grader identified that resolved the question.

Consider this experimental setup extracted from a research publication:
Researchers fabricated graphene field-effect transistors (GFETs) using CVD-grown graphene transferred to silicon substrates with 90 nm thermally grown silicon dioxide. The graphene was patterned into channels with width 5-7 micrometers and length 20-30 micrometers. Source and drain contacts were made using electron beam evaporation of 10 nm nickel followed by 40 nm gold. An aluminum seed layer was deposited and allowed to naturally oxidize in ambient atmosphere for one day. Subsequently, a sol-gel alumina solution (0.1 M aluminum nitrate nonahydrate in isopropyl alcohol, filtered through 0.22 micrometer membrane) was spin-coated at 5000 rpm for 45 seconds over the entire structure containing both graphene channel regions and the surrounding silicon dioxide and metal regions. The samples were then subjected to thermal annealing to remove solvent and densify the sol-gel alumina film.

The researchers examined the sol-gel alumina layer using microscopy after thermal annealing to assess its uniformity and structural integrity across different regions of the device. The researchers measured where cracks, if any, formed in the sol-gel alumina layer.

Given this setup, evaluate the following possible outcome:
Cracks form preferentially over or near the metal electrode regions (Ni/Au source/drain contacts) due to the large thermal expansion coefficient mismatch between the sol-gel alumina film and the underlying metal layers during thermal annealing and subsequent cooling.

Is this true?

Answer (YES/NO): NO